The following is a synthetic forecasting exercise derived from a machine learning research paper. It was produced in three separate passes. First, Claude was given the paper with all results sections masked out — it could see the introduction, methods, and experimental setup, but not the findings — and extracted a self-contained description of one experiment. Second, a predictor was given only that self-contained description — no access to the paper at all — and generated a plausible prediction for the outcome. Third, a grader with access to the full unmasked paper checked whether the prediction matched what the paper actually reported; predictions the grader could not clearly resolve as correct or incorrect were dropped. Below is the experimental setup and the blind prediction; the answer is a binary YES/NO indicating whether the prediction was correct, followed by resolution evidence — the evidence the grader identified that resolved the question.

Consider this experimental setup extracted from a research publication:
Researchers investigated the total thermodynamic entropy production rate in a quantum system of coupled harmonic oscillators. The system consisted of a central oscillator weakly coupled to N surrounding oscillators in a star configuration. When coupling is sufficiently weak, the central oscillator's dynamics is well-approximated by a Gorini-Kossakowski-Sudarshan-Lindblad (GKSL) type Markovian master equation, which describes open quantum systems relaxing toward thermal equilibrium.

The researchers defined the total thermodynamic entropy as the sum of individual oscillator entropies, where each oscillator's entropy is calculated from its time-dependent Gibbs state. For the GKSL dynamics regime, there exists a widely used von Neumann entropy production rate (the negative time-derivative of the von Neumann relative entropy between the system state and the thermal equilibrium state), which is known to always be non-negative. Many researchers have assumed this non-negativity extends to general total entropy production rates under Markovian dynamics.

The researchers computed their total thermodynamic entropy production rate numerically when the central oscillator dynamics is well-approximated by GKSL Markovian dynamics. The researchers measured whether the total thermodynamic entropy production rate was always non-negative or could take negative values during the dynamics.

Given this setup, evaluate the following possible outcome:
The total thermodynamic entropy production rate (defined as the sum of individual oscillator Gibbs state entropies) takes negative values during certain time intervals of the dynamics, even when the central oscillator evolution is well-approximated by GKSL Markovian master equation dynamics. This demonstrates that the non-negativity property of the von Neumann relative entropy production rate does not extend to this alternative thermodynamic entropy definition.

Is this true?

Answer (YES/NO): YES